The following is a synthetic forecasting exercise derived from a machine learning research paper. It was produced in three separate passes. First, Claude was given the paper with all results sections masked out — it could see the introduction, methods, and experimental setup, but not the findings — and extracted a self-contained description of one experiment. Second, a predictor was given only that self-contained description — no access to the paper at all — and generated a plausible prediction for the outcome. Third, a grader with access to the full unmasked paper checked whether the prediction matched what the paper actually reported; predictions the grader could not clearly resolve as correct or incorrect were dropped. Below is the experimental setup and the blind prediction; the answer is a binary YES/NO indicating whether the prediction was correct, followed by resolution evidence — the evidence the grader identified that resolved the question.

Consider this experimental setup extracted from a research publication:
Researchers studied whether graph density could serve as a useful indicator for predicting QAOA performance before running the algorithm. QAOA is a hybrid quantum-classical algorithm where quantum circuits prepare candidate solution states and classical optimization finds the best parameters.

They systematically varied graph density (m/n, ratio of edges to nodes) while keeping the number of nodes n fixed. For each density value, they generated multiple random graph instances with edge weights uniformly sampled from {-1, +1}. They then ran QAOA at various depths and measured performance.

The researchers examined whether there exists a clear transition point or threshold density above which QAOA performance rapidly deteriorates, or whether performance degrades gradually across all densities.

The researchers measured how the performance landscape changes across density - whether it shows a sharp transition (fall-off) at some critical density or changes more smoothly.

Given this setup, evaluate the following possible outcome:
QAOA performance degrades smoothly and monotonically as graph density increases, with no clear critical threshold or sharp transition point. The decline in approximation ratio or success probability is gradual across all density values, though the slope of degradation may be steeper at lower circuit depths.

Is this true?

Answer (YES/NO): NO